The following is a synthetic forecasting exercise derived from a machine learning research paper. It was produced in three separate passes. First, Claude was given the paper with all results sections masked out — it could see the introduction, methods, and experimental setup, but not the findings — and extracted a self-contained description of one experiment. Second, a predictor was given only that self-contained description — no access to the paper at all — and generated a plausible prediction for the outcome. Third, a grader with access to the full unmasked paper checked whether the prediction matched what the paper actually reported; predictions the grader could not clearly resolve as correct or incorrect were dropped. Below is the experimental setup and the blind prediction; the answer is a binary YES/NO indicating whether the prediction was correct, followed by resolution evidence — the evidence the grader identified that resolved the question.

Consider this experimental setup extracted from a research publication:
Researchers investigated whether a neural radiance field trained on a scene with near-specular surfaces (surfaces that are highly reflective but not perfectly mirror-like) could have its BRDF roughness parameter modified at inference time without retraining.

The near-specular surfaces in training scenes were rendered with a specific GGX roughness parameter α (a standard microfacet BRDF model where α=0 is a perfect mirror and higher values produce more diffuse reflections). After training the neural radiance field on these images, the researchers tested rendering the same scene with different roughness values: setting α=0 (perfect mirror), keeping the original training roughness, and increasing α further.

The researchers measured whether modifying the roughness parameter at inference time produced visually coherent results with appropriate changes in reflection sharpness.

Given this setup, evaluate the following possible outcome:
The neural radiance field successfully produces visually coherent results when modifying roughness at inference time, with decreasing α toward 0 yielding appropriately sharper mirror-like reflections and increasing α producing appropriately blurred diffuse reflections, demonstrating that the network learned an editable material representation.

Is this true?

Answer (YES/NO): YES